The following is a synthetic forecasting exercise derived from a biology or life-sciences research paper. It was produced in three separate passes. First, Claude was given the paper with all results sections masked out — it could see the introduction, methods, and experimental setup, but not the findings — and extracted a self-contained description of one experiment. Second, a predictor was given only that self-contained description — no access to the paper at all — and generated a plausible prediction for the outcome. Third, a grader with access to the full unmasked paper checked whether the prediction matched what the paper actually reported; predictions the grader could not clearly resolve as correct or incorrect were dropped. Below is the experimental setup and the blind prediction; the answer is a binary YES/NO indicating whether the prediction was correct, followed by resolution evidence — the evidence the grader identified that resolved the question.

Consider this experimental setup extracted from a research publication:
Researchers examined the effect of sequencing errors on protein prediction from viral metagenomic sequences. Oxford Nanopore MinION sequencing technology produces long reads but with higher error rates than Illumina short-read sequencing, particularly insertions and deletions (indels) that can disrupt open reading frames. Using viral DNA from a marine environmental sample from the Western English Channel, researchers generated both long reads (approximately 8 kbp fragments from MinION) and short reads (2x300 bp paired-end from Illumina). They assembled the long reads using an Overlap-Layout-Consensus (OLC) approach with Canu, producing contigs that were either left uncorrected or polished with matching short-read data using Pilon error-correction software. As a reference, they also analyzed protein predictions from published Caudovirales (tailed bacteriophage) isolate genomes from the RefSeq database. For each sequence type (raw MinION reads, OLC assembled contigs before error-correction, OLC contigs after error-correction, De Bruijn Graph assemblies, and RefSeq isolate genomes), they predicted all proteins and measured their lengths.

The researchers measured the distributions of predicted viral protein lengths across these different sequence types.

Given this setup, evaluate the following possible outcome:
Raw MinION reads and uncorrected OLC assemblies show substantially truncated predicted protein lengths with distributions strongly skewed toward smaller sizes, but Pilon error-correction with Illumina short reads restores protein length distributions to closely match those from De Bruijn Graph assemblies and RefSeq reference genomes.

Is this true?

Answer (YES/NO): YES